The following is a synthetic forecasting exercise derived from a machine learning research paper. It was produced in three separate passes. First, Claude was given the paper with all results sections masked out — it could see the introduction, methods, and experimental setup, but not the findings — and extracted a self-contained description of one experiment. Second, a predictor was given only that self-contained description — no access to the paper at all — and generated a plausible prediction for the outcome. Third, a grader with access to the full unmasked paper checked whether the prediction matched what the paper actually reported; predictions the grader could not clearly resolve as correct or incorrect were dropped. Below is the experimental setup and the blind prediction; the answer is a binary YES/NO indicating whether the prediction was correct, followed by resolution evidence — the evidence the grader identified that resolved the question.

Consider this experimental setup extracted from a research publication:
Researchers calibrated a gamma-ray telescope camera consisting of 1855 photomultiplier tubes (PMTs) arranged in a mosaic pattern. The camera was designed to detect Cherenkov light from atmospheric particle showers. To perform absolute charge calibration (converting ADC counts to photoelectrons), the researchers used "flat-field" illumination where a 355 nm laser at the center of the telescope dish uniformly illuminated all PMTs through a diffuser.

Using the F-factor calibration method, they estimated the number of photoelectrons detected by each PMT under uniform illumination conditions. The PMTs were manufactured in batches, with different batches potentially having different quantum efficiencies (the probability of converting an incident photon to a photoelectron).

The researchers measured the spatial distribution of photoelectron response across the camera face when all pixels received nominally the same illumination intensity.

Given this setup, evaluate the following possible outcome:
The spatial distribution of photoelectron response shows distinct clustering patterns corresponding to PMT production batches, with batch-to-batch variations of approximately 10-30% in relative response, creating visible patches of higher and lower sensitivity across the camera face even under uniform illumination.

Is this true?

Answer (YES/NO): NO